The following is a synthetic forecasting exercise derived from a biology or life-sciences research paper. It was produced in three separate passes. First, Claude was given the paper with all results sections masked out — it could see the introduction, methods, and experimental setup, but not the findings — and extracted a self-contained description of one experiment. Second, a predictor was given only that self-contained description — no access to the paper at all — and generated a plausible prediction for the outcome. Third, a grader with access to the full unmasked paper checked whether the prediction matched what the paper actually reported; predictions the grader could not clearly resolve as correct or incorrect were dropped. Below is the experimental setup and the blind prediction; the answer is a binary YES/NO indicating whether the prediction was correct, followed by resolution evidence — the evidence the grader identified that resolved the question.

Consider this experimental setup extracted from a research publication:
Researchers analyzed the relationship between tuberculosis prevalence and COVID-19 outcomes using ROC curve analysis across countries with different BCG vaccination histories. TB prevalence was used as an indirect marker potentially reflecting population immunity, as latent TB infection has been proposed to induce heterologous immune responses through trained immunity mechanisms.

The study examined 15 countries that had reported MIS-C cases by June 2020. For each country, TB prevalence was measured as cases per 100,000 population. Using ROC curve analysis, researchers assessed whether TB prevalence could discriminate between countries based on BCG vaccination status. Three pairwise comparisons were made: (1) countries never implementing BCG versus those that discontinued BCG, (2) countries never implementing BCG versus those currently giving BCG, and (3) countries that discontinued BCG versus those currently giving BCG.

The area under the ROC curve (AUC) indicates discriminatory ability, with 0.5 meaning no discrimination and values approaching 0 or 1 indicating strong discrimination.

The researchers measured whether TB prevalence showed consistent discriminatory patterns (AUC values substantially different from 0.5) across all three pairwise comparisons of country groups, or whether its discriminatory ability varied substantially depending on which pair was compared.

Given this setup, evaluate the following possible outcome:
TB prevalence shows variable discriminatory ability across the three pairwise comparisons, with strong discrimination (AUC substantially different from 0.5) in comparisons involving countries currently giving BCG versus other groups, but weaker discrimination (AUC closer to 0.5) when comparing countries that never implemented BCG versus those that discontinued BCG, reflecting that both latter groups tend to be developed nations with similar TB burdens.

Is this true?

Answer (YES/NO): NO